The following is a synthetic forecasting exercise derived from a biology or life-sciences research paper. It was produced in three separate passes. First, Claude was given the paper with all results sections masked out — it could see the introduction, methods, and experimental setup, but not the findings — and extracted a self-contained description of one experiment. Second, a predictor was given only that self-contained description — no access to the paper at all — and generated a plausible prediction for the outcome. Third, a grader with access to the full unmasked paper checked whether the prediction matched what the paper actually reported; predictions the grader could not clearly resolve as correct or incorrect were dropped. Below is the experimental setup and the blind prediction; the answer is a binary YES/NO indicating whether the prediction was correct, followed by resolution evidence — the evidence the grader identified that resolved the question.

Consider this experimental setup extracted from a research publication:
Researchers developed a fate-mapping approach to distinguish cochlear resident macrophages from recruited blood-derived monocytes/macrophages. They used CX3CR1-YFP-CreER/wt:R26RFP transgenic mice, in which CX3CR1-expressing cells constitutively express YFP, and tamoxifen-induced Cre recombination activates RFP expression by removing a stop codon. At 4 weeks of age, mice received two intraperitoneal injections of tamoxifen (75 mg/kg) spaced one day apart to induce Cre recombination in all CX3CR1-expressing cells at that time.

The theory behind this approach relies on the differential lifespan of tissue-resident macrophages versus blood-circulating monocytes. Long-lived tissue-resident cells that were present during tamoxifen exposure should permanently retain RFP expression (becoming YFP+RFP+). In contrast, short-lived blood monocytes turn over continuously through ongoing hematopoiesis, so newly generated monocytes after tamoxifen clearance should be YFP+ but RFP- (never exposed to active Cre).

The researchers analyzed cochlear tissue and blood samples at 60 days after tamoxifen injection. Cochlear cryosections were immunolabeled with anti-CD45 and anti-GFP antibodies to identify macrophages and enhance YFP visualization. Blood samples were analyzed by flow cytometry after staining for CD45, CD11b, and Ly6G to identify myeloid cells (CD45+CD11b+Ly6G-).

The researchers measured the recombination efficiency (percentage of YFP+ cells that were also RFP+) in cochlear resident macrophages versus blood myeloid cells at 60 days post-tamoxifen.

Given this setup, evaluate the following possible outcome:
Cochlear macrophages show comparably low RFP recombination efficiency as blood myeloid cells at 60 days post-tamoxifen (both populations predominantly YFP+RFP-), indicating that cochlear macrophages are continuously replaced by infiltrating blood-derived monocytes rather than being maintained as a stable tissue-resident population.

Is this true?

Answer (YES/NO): NO